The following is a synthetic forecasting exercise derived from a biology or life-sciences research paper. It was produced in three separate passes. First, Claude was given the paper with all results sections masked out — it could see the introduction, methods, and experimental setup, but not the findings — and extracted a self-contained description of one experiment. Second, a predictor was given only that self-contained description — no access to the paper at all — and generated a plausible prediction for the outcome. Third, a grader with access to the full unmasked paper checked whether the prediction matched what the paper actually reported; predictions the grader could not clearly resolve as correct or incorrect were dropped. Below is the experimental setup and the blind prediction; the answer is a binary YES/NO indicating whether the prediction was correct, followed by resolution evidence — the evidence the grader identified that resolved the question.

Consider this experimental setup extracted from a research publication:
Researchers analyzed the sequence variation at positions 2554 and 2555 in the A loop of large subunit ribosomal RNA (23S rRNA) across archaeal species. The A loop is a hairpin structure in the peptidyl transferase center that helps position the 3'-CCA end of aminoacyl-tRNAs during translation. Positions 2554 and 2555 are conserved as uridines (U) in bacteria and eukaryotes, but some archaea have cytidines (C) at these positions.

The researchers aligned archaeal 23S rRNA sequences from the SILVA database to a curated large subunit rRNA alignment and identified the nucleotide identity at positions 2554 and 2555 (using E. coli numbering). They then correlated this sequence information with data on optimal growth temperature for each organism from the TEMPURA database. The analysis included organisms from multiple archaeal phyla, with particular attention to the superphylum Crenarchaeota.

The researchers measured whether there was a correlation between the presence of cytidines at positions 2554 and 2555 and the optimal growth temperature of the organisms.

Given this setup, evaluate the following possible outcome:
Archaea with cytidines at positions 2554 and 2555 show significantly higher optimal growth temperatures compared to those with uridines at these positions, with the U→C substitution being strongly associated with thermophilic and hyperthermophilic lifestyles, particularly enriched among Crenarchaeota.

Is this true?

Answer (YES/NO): YES